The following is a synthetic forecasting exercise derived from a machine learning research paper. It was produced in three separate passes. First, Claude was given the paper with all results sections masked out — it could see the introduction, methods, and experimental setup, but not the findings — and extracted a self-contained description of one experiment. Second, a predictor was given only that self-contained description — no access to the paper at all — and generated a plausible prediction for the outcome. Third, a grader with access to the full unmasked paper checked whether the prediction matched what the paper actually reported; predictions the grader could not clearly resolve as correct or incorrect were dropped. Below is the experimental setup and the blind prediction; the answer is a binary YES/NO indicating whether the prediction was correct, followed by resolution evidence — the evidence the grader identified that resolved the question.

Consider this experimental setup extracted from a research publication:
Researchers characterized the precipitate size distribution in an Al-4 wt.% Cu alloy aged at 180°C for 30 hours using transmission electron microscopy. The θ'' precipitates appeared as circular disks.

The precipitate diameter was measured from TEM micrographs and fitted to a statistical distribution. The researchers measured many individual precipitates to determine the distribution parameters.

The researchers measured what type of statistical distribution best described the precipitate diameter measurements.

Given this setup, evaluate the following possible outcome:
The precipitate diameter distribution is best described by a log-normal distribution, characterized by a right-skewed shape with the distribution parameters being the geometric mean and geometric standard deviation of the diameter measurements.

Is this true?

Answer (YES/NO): YES